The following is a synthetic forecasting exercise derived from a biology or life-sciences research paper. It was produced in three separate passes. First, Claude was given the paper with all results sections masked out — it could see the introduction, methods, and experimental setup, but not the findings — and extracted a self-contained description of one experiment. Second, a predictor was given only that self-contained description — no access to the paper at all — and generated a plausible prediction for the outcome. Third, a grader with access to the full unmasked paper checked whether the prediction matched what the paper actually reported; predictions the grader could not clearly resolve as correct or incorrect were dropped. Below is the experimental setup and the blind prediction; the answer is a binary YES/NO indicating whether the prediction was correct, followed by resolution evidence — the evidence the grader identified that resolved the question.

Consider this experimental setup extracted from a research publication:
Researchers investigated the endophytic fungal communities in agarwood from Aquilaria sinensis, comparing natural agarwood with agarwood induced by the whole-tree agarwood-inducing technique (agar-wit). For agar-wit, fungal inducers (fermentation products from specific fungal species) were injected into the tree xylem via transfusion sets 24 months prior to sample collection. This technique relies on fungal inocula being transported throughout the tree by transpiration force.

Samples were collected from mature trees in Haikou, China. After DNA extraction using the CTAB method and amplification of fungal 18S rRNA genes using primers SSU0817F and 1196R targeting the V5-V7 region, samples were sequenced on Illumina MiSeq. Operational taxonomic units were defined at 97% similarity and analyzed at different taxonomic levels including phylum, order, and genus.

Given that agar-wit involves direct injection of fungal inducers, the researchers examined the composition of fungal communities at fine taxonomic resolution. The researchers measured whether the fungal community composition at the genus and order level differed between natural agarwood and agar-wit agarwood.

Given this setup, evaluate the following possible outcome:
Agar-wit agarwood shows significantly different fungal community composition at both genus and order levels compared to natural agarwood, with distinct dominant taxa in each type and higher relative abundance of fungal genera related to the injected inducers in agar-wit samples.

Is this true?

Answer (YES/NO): NO